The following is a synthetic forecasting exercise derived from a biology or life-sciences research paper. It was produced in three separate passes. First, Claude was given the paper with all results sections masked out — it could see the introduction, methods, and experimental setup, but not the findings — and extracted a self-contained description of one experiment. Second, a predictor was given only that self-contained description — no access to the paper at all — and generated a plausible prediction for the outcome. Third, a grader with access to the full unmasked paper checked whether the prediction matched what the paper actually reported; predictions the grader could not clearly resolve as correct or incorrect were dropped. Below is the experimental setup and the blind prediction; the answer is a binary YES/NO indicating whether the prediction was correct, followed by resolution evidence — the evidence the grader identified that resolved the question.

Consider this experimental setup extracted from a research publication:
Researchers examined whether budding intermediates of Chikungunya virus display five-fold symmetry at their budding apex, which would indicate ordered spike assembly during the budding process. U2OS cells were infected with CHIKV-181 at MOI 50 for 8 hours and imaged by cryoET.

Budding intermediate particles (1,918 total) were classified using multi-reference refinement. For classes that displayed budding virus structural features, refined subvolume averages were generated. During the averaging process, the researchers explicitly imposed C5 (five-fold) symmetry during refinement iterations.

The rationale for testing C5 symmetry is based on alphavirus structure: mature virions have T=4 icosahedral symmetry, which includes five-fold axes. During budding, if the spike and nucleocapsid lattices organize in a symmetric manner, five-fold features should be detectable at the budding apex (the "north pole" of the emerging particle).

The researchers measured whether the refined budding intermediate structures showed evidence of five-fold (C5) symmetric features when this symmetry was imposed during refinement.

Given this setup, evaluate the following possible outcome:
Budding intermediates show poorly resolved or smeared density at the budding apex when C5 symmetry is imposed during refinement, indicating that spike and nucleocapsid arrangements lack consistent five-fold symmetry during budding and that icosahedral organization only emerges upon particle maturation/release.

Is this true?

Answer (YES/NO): NO